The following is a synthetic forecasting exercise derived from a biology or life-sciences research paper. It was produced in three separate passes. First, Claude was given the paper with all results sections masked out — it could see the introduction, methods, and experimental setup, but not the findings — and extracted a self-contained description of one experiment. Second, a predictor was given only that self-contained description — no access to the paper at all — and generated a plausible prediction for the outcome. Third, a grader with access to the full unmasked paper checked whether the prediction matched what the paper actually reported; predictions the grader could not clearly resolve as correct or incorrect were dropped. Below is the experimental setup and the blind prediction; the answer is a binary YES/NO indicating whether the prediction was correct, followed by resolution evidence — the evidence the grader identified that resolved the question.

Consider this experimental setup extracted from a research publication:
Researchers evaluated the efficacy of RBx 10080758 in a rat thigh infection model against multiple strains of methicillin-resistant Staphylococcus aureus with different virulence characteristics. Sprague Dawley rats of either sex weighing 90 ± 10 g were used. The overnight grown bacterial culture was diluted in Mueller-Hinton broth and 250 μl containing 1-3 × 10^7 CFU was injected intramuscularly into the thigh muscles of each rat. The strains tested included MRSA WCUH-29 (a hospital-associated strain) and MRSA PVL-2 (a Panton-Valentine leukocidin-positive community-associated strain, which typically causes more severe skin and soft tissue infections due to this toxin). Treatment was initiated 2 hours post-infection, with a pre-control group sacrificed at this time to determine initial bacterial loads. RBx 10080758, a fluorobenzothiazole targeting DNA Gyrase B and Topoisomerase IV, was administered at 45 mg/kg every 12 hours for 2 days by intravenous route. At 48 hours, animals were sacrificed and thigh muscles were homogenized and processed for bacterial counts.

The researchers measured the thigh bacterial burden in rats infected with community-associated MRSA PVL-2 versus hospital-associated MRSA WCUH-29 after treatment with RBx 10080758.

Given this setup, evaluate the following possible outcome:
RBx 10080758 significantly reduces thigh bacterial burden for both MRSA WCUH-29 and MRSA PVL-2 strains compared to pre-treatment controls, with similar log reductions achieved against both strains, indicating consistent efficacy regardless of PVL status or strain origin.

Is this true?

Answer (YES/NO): YES